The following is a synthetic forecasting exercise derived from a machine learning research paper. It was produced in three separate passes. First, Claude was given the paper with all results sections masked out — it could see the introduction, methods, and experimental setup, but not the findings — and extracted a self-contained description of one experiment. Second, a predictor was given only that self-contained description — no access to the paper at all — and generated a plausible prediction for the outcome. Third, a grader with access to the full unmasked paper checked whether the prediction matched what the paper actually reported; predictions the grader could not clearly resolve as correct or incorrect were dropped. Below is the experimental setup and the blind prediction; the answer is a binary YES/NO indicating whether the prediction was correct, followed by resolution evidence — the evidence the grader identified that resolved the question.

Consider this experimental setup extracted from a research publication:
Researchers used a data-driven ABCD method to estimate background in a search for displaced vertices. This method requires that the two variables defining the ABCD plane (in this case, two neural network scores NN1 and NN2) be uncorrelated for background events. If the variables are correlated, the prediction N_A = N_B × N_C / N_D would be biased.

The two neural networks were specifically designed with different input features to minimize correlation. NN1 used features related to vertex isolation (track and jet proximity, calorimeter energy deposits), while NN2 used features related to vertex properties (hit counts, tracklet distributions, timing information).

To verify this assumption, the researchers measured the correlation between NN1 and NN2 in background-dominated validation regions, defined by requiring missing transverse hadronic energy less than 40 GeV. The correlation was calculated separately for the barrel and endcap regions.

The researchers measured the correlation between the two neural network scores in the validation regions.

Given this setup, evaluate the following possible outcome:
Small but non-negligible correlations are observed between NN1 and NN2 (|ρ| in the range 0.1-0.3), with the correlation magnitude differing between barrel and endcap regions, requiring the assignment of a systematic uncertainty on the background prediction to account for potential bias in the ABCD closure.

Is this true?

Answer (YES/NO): NO